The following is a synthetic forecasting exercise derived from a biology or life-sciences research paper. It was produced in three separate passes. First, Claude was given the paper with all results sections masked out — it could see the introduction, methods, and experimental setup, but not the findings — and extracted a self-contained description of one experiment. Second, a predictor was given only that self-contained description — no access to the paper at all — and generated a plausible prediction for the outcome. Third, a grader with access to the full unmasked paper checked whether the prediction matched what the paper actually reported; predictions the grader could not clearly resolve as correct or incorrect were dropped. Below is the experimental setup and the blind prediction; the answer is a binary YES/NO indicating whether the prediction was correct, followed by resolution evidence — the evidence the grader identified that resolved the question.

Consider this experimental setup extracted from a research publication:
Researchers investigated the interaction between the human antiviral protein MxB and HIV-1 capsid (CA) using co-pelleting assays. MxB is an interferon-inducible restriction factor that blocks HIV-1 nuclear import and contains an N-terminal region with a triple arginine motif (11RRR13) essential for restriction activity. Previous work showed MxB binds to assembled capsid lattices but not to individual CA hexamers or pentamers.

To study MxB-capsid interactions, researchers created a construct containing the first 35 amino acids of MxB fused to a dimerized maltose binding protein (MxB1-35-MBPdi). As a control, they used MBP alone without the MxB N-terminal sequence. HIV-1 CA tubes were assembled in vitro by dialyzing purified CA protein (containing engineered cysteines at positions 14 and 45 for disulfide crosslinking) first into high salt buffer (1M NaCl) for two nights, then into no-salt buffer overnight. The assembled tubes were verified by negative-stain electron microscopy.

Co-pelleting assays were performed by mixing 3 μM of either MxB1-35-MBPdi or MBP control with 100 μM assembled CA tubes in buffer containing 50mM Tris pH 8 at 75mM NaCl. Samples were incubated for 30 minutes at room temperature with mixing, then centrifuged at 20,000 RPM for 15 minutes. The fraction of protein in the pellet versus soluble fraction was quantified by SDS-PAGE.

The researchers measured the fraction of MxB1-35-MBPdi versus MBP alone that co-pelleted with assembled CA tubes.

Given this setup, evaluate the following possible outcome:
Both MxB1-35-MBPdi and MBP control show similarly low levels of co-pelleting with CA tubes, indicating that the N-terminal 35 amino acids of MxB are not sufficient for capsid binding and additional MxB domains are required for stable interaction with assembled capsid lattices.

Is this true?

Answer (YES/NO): NO